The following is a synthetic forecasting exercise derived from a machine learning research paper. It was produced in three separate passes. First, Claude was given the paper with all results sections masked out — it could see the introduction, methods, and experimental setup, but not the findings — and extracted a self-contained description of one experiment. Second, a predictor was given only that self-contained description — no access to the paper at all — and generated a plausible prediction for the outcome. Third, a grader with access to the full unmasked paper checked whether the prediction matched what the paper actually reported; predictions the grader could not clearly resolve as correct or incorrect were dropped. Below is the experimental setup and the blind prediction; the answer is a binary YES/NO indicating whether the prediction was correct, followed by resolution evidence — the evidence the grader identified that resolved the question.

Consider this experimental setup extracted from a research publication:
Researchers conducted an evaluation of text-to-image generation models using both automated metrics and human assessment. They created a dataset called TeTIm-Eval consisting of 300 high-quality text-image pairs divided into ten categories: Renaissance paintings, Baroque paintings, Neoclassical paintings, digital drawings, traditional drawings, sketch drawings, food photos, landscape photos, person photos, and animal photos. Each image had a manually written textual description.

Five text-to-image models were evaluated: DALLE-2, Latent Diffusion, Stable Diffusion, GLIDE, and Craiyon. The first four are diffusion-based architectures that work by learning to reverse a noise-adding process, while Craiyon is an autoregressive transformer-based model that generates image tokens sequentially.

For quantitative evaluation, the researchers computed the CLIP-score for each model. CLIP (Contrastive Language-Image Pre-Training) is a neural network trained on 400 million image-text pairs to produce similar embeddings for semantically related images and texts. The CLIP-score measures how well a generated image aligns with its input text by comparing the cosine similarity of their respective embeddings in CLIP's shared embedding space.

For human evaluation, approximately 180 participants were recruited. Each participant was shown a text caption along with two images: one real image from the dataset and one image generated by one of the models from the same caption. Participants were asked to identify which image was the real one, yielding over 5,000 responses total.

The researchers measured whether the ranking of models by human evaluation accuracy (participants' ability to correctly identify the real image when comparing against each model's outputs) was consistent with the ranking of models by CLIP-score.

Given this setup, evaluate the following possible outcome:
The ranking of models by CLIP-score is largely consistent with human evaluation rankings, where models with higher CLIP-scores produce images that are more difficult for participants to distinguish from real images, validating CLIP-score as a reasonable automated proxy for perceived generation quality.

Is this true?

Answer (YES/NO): YES